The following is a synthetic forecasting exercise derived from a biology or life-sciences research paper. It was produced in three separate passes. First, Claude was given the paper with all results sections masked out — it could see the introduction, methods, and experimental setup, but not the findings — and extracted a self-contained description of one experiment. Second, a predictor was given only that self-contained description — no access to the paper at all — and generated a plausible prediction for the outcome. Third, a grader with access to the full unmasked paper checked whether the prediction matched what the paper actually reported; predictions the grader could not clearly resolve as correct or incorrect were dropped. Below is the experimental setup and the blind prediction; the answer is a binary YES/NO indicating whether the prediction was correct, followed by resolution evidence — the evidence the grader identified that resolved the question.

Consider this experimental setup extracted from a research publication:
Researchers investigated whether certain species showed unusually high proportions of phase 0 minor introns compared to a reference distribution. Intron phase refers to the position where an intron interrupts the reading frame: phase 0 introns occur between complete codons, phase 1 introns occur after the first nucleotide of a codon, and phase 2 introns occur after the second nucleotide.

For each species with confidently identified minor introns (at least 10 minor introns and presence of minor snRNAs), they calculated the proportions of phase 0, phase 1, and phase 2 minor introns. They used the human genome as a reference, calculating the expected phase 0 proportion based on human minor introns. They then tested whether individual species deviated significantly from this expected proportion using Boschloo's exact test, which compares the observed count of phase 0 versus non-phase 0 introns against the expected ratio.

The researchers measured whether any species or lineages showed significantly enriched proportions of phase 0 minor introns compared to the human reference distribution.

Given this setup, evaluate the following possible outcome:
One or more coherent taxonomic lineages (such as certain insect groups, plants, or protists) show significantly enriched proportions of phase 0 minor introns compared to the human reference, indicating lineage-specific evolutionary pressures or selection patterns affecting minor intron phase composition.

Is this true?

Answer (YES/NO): NO